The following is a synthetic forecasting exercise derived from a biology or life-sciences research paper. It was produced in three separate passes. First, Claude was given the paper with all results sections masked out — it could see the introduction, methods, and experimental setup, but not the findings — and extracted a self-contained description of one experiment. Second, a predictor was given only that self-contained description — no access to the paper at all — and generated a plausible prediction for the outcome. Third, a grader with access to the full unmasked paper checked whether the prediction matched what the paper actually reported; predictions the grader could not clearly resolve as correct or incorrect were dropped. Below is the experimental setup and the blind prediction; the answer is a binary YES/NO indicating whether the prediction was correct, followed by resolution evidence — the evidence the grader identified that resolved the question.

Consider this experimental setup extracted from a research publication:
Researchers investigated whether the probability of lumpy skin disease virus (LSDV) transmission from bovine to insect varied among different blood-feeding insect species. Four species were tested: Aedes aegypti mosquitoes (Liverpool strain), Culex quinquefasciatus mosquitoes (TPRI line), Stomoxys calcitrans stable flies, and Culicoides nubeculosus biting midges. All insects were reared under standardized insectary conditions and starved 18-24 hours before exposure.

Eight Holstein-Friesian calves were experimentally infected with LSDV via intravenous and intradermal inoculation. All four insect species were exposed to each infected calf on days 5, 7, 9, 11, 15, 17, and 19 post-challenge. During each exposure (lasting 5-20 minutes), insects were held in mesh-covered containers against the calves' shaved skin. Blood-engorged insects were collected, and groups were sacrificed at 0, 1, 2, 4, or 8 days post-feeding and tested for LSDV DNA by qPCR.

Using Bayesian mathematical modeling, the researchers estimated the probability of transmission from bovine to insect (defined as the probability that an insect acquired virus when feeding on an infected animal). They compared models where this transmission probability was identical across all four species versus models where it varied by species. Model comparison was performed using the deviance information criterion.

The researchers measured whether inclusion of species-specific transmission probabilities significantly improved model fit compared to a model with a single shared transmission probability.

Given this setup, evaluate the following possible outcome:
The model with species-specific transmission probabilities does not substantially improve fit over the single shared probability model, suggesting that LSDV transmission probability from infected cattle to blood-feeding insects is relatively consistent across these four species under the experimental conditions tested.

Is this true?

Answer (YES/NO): YES